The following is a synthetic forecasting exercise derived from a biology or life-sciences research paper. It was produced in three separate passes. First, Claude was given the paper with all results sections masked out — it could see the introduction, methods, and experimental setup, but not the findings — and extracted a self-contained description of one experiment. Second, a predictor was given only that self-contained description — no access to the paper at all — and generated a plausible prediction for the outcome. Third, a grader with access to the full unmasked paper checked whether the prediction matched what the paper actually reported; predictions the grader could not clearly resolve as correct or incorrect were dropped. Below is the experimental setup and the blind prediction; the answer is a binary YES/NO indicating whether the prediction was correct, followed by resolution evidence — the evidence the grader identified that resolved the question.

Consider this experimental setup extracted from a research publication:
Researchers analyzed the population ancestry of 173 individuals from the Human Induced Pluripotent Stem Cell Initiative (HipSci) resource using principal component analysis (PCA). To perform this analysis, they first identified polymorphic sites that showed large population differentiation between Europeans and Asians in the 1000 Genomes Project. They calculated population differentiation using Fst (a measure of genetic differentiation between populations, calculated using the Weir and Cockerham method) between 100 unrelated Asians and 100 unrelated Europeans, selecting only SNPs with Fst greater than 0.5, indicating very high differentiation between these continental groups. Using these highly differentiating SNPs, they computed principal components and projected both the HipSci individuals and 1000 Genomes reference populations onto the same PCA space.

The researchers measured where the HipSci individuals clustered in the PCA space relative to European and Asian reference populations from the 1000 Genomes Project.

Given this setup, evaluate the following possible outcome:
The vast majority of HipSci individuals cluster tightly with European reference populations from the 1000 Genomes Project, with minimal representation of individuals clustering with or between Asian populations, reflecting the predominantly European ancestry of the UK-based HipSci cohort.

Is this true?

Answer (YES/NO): YES